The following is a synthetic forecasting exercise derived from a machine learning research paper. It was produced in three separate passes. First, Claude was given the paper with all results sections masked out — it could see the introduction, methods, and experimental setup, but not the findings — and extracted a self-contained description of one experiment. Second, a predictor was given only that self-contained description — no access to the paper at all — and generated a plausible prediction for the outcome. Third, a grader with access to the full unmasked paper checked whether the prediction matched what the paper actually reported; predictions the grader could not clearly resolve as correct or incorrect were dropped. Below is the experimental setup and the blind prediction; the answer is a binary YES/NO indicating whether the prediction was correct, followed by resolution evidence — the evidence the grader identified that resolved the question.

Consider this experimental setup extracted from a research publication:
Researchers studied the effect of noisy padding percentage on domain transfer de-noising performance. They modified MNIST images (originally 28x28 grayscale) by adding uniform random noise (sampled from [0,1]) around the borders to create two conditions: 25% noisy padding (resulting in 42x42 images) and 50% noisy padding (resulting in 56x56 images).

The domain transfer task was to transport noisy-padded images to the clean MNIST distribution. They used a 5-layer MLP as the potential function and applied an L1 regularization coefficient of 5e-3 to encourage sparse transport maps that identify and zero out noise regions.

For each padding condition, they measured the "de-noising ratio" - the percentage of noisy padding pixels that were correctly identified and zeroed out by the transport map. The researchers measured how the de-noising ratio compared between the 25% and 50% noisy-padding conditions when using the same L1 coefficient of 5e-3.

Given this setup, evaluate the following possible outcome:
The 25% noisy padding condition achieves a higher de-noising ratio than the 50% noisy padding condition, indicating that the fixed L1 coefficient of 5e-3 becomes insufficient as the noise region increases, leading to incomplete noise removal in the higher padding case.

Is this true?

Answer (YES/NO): NO